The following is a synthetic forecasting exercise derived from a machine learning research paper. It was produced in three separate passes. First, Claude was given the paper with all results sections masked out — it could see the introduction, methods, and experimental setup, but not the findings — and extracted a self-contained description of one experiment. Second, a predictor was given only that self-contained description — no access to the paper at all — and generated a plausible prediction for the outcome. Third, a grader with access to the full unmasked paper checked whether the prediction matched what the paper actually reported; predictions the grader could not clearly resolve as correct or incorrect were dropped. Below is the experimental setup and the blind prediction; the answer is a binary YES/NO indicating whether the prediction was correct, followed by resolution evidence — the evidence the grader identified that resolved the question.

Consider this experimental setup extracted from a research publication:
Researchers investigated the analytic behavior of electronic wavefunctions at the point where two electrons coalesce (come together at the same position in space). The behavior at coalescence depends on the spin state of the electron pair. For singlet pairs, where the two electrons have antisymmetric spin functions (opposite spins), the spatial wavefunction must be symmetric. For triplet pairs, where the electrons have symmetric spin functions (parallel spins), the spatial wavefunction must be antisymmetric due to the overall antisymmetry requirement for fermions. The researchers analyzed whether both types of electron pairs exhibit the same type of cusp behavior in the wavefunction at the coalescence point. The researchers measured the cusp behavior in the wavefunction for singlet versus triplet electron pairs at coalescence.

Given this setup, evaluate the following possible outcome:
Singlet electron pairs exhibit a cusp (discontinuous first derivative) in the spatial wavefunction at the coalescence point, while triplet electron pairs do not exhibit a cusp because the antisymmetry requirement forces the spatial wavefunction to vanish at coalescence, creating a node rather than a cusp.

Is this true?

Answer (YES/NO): YES